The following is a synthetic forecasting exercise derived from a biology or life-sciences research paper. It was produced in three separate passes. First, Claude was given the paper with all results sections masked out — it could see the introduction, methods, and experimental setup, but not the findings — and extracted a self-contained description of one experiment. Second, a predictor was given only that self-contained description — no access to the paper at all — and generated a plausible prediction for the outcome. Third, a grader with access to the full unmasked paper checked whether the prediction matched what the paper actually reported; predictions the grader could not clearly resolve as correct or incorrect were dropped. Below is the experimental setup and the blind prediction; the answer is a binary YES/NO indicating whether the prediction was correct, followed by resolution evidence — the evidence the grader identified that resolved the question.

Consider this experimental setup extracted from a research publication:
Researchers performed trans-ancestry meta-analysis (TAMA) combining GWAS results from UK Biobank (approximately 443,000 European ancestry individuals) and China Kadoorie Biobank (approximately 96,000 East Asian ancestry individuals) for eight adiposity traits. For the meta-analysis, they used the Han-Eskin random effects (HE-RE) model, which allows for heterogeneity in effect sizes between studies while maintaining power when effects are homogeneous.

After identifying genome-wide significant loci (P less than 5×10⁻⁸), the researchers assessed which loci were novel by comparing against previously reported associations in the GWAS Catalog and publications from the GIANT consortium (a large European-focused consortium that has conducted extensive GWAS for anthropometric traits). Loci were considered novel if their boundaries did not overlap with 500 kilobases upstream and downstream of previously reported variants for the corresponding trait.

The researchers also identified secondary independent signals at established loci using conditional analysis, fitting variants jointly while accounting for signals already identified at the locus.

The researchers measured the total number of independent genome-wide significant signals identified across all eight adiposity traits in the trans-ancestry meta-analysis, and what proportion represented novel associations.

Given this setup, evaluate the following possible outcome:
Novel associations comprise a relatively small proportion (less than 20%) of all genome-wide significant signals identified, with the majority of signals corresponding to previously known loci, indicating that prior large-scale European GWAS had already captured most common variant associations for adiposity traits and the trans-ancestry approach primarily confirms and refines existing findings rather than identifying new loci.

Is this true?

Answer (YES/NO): NO